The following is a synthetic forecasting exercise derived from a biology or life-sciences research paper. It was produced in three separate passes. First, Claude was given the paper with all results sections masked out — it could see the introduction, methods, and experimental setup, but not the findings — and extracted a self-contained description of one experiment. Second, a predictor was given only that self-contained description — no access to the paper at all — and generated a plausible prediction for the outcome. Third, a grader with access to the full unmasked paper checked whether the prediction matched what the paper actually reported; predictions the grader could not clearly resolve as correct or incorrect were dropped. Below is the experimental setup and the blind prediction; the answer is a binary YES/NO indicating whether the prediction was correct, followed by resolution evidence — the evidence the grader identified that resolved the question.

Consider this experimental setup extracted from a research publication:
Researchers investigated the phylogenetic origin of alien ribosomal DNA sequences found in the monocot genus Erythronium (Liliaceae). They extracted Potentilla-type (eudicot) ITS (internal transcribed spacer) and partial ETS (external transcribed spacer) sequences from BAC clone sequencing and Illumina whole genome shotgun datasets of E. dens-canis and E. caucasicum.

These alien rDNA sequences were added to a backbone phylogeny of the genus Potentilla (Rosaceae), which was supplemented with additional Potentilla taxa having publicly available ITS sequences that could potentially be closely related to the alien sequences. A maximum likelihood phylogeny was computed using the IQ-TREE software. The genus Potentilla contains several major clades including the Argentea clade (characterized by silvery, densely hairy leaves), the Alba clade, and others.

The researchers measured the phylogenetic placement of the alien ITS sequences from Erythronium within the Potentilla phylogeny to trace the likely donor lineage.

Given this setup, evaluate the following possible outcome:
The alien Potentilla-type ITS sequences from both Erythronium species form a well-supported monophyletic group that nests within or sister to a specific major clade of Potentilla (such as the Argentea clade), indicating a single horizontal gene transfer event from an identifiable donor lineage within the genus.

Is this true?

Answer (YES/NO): YES